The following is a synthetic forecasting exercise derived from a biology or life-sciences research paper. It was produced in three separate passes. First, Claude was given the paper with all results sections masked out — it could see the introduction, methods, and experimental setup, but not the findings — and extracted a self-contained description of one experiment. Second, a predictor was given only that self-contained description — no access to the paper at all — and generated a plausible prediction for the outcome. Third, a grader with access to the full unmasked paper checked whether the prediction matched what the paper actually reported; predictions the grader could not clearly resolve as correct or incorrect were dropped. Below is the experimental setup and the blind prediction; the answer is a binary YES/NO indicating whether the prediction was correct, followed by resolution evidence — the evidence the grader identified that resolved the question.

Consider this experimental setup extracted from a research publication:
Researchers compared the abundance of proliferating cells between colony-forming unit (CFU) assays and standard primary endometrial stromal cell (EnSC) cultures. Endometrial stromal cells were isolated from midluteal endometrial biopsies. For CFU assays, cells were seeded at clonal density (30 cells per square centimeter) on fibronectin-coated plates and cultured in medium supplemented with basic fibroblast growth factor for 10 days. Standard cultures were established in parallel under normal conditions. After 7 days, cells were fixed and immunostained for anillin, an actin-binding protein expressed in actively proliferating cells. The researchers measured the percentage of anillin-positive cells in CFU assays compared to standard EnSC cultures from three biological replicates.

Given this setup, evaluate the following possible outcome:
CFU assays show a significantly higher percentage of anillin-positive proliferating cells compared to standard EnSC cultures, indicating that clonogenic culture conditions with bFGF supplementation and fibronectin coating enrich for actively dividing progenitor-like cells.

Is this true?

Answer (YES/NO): YES